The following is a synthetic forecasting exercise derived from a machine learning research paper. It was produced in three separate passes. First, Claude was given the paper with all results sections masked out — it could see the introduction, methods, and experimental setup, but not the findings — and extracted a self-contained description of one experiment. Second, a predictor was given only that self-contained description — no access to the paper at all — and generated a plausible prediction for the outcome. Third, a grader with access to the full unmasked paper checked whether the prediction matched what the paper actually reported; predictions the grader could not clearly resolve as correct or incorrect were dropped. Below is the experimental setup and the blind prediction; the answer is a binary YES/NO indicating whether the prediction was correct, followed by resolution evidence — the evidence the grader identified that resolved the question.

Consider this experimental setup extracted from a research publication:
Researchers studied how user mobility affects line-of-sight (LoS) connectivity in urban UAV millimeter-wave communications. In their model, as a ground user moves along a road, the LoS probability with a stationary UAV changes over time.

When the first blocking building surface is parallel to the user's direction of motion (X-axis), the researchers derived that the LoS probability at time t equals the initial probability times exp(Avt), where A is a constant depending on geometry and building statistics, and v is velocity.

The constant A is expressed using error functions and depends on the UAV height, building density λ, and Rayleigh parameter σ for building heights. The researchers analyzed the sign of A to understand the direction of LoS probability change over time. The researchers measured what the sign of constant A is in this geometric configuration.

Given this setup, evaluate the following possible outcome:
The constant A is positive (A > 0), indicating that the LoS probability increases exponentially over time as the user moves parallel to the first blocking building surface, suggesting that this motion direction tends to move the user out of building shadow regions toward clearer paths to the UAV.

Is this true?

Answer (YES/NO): NO